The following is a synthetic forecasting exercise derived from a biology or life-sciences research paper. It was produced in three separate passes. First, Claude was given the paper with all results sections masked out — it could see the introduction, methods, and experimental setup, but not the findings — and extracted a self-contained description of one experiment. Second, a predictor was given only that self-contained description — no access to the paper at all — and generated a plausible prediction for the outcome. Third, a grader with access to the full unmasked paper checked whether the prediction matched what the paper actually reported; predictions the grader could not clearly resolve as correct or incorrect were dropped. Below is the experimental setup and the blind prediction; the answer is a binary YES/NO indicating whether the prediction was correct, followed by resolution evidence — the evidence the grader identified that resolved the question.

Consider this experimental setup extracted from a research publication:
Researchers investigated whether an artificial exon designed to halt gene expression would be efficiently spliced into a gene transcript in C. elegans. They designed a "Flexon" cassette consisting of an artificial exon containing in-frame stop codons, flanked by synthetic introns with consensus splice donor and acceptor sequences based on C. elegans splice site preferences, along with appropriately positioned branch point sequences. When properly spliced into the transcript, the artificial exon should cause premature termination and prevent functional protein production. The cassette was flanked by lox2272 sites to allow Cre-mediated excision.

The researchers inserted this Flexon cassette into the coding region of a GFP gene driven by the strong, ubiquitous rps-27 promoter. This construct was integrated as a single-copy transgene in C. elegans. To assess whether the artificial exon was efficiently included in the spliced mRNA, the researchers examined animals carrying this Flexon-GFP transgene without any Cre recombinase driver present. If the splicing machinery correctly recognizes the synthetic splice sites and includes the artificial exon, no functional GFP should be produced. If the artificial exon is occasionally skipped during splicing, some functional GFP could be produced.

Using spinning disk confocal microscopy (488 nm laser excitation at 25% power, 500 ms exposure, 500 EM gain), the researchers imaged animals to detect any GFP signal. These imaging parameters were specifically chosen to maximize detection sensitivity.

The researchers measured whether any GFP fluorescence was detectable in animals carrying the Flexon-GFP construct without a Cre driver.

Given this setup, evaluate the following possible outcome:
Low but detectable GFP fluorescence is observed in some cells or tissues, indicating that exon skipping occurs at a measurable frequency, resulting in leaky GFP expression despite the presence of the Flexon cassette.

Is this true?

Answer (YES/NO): NO